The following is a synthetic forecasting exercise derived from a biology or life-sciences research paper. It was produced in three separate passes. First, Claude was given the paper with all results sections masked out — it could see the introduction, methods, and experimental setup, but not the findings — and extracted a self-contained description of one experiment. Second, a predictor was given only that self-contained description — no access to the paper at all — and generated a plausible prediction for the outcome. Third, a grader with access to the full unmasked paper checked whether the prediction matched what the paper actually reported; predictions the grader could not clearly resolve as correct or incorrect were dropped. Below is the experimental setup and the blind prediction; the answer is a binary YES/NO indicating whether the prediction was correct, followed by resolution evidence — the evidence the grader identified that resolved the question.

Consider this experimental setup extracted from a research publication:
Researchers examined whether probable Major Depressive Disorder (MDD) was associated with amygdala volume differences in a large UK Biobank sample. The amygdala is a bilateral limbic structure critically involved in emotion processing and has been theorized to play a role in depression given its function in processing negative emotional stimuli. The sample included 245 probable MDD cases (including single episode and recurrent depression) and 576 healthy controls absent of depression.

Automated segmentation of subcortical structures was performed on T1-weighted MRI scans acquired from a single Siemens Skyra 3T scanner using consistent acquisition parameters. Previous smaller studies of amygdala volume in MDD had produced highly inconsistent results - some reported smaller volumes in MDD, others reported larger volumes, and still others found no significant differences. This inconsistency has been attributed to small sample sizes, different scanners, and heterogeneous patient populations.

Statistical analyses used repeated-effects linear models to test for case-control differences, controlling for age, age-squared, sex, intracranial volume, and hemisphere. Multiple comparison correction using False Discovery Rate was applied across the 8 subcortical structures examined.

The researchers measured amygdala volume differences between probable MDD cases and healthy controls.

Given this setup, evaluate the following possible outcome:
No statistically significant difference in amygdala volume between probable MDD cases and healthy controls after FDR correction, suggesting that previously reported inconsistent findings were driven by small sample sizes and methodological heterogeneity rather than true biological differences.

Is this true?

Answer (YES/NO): YES